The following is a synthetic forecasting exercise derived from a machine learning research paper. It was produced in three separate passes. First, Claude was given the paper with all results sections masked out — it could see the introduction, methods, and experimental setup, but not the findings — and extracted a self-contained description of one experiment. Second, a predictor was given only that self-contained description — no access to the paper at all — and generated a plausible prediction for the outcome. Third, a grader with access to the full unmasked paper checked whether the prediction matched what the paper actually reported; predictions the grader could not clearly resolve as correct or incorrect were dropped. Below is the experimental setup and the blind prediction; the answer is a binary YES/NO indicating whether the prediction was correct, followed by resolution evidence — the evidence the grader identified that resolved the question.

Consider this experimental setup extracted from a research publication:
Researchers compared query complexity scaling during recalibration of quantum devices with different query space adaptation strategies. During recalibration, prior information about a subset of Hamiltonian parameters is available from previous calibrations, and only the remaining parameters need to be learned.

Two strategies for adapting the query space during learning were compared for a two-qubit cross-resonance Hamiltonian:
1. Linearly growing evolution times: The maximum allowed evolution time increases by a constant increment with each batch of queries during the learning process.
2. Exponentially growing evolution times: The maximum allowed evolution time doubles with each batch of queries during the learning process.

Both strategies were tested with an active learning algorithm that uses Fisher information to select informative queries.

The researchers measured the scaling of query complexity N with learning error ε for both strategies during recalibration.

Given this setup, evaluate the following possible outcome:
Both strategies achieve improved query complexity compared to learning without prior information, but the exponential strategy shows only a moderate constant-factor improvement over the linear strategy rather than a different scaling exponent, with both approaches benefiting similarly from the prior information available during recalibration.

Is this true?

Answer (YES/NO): NO